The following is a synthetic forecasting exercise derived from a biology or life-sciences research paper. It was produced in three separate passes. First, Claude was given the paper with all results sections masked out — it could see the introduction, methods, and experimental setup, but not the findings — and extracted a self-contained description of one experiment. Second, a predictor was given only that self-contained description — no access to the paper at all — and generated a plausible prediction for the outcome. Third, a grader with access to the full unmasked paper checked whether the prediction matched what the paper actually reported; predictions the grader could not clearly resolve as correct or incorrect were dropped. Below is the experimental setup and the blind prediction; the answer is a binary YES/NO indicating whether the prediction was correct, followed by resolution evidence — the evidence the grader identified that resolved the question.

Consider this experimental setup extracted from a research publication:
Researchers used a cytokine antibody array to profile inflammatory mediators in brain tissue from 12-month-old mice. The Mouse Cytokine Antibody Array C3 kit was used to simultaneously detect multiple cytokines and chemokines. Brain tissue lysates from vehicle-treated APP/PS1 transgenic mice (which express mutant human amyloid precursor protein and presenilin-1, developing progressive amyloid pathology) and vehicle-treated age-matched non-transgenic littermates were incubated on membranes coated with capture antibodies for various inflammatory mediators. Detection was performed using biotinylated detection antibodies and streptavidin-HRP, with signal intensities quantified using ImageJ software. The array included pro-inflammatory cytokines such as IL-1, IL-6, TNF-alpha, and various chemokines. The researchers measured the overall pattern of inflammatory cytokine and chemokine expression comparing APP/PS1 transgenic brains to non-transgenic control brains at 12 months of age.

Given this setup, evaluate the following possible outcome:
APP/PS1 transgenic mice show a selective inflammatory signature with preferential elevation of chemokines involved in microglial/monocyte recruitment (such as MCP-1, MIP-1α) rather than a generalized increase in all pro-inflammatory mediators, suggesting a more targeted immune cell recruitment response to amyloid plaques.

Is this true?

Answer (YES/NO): NO